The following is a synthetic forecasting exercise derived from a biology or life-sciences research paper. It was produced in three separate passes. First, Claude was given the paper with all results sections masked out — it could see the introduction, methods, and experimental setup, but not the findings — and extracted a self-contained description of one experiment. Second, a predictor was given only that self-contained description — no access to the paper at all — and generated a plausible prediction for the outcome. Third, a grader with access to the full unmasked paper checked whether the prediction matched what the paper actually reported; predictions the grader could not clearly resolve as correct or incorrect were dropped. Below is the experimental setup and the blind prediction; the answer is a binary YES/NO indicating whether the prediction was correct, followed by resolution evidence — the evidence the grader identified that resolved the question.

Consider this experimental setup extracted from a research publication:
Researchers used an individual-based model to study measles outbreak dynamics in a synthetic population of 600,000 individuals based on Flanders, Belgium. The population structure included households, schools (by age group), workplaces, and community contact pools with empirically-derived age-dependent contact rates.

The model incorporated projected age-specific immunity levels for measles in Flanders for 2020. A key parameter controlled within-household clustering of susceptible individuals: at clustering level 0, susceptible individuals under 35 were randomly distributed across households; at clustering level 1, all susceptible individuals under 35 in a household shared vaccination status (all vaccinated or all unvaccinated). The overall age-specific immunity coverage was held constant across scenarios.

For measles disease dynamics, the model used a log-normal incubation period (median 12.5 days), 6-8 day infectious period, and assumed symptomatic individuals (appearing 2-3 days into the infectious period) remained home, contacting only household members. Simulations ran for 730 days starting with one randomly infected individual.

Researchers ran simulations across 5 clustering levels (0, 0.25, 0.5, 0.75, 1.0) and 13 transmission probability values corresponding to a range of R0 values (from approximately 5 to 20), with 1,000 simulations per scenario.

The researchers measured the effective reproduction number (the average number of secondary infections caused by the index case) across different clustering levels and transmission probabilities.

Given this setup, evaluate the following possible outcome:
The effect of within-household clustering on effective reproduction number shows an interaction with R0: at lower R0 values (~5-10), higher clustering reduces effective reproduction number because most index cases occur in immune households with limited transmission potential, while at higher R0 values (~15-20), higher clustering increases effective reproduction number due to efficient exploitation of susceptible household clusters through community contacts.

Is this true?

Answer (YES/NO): NO